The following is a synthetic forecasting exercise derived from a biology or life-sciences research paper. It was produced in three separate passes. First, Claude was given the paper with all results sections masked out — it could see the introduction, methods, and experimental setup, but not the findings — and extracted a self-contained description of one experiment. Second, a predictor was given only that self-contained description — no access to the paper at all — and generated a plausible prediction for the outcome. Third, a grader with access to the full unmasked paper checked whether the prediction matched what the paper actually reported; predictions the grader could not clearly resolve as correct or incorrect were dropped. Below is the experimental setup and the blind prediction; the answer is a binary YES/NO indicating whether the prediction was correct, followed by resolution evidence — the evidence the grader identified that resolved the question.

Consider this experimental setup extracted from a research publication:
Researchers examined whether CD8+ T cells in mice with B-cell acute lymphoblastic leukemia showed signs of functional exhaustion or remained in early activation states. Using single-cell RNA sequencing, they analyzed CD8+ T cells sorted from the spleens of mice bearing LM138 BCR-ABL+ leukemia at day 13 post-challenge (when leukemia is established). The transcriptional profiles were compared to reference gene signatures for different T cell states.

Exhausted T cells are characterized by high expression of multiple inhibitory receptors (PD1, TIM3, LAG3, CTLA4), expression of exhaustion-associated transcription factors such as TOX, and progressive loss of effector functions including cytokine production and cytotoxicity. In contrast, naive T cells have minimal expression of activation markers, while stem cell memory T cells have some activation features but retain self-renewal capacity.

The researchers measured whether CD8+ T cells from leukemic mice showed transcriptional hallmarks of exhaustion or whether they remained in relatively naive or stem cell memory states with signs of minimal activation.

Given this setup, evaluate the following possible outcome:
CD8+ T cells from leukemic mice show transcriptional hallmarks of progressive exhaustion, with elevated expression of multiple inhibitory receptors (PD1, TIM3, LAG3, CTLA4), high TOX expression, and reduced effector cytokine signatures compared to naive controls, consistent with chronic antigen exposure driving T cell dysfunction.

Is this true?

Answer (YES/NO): NO